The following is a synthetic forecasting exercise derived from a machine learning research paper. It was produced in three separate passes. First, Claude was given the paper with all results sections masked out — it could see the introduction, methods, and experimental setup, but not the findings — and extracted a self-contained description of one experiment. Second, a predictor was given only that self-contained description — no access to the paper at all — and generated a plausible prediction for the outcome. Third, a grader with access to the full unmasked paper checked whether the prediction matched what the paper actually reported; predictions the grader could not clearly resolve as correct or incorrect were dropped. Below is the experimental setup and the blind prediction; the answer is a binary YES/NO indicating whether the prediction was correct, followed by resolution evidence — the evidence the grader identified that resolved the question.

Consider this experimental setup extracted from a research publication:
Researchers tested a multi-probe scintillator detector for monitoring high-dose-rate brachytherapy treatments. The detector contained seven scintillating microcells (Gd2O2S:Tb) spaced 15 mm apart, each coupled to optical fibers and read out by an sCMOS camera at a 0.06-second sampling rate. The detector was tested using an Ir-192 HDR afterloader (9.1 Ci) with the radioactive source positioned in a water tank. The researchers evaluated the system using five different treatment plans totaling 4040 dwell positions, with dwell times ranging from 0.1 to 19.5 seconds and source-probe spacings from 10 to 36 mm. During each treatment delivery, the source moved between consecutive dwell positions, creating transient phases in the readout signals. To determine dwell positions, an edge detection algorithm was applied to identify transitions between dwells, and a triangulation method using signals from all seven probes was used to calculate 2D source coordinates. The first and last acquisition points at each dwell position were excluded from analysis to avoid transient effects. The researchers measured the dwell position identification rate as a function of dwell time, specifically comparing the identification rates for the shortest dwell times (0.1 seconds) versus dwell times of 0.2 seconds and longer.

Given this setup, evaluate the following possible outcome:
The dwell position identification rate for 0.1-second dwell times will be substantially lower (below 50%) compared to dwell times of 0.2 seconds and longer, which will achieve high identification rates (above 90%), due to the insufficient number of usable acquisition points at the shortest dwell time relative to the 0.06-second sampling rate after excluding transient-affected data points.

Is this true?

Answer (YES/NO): YES